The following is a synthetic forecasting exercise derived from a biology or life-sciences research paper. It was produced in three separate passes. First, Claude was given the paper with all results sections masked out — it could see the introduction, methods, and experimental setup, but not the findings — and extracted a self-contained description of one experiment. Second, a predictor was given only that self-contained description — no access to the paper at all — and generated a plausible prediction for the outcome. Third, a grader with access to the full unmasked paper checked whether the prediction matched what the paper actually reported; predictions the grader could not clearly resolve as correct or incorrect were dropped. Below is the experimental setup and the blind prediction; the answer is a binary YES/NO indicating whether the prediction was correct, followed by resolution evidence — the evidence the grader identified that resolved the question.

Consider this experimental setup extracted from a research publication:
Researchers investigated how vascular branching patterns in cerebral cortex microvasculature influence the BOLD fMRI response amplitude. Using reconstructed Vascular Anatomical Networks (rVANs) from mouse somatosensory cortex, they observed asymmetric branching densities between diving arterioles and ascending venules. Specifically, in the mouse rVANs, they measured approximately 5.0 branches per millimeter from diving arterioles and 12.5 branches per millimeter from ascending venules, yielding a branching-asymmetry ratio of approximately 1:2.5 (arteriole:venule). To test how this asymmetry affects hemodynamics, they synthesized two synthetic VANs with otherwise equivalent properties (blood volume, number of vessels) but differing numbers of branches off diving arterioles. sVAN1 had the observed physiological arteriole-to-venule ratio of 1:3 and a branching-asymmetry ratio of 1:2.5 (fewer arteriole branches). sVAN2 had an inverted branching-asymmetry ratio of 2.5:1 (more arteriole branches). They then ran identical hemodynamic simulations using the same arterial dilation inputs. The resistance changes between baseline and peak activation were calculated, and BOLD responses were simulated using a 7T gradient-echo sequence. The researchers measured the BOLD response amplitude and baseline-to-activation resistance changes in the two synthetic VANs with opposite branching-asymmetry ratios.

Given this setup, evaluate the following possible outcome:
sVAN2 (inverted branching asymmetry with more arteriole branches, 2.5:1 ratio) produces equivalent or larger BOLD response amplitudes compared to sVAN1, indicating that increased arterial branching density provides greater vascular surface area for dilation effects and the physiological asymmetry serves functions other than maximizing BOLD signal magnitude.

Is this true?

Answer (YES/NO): NO